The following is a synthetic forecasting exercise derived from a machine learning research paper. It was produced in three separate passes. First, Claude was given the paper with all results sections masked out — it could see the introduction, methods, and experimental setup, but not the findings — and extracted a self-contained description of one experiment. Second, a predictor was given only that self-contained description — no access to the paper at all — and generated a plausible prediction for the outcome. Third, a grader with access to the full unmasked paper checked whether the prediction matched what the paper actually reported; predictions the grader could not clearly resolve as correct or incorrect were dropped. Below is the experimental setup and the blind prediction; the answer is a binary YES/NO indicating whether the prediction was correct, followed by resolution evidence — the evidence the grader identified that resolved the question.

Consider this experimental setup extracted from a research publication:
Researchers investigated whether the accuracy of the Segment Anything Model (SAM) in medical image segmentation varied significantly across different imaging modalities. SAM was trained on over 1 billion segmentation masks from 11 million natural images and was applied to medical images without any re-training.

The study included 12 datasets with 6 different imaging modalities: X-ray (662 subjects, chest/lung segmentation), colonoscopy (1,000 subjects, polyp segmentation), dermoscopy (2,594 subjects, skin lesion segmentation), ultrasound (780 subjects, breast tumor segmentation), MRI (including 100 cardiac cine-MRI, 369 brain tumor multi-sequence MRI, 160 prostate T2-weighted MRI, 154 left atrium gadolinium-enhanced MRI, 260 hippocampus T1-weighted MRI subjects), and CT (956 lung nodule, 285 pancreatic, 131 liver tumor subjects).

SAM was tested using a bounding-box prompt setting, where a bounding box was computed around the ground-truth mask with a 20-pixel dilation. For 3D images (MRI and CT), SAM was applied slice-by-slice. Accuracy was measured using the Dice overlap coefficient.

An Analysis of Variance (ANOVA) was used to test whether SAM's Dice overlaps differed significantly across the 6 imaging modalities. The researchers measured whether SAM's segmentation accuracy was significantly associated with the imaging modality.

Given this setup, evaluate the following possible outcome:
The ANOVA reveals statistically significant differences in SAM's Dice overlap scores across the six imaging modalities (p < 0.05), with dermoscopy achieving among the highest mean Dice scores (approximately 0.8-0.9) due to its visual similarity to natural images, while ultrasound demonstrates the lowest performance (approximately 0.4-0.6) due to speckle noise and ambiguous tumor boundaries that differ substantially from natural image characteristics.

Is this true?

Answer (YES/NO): NO